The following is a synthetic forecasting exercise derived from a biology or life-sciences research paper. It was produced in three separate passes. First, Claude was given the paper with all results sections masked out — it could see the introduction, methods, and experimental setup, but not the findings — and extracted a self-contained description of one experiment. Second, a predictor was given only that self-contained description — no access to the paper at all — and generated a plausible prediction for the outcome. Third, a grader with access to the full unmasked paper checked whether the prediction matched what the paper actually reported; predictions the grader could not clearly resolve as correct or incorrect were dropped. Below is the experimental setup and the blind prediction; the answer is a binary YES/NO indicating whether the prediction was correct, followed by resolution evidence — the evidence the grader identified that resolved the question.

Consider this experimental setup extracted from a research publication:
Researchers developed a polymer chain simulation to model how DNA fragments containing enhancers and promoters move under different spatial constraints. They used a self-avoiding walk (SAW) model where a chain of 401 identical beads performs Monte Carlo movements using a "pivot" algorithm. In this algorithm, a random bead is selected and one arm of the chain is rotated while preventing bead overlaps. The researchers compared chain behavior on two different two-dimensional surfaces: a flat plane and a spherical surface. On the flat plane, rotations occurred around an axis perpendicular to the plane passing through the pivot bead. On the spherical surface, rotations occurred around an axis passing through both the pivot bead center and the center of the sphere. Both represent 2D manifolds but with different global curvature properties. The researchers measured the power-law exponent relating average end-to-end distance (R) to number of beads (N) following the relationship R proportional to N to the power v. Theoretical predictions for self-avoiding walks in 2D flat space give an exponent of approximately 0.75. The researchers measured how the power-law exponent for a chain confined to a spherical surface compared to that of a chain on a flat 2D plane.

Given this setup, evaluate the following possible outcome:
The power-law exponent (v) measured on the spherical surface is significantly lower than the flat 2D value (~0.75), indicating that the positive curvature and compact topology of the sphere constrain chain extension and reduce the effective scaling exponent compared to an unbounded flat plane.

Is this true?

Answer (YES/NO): NO